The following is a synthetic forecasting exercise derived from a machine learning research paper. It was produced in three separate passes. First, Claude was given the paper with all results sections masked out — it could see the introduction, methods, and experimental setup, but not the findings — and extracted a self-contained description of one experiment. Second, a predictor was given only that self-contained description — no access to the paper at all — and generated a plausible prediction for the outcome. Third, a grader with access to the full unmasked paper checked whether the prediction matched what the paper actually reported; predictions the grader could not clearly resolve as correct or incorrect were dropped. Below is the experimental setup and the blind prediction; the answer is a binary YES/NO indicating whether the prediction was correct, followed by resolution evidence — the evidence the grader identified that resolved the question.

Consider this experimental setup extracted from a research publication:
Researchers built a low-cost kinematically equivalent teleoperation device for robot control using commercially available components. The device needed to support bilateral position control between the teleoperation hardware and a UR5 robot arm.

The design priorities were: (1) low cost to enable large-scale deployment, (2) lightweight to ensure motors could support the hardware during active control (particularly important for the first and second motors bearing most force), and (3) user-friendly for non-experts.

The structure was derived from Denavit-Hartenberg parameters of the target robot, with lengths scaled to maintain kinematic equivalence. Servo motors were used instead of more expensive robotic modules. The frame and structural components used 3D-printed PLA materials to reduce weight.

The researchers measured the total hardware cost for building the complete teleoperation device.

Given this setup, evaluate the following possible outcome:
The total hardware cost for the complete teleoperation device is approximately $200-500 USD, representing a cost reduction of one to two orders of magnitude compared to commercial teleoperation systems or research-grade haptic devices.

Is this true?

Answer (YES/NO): YES